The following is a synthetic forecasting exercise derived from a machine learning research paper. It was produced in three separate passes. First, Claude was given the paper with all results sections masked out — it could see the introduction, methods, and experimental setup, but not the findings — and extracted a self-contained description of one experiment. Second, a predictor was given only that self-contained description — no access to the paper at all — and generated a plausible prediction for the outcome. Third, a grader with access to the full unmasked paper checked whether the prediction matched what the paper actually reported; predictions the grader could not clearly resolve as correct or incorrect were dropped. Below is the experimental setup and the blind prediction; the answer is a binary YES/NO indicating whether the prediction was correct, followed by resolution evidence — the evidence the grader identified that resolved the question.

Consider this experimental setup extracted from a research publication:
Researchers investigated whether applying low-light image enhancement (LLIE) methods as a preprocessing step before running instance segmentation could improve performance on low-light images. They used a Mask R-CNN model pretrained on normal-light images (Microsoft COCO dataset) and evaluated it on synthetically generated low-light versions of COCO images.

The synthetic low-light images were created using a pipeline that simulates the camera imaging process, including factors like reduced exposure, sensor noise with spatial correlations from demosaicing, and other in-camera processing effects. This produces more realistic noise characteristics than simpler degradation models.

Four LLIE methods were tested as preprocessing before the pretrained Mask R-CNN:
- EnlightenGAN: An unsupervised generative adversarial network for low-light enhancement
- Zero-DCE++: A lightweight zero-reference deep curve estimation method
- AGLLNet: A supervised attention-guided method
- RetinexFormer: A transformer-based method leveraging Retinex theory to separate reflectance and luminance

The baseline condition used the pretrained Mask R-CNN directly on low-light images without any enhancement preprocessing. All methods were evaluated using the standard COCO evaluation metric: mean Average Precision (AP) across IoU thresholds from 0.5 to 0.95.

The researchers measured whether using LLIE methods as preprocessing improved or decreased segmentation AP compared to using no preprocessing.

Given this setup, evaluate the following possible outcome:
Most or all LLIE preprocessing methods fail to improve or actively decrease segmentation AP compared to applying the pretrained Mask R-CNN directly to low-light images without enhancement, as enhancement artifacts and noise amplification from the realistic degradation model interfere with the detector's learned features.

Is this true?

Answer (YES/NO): YES